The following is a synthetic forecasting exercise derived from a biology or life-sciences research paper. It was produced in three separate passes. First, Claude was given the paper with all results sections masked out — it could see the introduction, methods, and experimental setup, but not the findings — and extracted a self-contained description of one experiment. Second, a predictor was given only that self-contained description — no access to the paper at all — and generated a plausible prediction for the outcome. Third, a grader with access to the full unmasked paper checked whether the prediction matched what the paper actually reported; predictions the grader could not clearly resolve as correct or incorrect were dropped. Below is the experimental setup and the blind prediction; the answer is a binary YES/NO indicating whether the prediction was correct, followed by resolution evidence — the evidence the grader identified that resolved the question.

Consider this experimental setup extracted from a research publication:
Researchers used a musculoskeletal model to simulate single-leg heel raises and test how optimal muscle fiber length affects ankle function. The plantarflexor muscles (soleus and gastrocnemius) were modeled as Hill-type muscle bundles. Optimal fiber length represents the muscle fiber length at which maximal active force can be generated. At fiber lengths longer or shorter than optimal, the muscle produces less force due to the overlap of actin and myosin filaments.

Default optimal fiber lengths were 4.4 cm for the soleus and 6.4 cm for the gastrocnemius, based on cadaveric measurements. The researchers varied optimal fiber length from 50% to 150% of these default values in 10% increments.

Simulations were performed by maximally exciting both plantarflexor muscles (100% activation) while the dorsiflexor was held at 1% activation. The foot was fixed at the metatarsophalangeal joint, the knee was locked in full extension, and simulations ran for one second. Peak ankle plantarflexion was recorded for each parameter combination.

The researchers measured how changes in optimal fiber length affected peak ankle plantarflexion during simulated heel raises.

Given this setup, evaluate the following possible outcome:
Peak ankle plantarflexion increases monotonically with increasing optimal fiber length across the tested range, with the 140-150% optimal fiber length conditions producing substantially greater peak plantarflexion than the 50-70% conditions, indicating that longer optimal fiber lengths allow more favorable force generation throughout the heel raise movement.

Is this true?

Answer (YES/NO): YES